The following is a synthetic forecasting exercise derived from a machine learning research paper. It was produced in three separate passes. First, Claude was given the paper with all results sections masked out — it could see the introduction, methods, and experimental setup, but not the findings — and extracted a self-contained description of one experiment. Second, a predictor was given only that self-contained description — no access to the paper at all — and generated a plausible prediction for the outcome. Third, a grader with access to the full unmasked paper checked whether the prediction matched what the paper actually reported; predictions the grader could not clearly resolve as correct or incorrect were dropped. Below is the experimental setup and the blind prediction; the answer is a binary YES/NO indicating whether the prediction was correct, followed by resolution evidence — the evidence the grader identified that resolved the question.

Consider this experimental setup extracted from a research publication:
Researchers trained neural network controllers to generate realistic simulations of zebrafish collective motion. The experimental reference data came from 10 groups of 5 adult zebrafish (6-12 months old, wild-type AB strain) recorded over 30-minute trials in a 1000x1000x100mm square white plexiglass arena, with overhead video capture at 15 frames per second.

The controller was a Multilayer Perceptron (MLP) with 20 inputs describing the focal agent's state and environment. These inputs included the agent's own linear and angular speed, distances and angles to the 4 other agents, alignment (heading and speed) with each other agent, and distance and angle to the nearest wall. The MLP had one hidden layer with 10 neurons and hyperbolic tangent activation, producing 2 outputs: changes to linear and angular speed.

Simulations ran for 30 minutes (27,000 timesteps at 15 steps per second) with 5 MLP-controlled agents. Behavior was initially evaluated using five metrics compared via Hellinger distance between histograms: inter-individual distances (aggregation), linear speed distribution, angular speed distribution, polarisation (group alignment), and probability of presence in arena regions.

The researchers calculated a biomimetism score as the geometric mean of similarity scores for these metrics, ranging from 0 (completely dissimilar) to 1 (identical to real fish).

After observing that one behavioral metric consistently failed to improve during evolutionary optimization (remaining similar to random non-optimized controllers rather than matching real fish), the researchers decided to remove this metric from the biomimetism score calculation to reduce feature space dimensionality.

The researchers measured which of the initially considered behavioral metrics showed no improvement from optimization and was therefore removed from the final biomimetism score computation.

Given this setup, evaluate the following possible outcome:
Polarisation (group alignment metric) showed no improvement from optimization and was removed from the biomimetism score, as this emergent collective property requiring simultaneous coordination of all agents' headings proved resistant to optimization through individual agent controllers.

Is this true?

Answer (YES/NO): NO